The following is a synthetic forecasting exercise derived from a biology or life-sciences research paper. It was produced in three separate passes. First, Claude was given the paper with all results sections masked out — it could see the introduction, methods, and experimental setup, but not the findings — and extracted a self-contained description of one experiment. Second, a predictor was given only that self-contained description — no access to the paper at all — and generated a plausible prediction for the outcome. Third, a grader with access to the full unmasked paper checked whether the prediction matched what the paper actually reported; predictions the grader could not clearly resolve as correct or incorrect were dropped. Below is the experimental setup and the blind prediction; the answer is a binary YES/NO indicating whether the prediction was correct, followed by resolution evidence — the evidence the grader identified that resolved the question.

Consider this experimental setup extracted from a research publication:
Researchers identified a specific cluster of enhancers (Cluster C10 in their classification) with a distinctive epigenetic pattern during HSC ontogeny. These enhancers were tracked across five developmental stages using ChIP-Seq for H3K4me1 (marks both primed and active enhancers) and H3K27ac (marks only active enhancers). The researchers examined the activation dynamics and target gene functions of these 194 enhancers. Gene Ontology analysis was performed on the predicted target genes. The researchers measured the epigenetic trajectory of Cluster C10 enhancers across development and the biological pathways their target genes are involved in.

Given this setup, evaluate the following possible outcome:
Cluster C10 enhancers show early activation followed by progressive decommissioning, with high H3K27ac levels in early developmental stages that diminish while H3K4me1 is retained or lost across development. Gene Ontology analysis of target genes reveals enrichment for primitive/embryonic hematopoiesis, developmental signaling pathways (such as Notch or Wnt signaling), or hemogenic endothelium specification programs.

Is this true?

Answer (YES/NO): NO